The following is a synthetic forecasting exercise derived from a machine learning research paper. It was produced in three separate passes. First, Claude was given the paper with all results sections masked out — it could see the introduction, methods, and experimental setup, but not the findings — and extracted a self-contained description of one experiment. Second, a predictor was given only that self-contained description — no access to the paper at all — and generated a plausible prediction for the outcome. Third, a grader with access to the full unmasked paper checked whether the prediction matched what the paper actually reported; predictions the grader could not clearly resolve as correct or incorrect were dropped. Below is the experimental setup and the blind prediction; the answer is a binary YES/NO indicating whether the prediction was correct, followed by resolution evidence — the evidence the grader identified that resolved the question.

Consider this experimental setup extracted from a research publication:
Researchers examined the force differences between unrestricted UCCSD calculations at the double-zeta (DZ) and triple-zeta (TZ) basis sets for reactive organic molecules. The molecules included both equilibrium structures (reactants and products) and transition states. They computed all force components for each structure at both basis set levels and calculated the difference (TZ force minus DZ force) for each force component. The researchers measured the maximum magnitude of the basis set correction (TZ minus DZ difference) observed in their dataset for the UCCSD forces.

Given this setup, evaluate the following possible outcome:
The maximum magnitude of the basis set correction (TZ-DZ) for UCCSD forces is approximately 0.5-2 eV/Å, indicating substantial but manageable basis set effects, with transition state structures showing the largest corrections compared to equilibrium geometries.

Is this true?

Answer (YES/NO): NO